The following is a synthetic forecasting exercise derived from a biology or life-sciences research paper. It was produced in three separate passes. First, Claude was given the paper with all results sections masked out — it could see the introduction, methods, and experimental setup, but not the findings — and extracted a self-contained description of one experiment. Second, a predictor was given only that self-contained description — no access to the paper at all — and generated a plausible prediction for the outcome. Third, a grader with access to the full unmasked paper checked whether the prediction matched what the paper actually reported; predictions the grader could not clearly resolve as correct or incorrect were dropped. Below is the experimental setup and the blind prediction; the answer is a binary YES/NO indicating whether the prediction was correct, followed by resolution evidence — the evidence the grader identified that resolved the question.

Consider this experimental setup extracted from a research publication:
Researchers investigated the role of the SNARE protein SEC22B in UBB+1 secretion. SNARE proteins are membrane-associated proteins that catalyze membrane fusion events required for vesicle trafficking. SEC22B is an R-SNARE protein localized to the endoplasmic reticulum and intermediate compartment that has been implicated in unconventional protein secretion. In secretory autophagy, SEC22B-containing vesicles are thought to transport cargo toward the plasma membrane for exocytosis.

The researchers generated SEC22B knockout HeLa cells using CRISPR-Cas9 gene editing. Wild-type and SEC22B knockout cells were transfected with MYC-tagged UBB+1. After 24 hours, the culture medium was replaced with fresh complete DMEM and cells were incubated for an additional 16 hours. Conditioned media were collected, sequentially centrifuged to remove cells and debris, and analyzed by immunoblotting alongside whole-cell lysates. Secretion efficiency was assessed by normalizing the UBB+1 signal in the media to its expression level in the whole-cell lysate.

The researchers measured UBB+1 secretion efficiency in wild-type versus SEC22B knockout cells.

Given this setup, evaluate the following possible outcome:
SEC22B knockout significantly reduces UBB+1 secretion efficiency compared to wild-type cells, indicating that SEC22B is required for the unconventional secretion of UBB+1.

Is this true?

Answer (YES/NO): YES